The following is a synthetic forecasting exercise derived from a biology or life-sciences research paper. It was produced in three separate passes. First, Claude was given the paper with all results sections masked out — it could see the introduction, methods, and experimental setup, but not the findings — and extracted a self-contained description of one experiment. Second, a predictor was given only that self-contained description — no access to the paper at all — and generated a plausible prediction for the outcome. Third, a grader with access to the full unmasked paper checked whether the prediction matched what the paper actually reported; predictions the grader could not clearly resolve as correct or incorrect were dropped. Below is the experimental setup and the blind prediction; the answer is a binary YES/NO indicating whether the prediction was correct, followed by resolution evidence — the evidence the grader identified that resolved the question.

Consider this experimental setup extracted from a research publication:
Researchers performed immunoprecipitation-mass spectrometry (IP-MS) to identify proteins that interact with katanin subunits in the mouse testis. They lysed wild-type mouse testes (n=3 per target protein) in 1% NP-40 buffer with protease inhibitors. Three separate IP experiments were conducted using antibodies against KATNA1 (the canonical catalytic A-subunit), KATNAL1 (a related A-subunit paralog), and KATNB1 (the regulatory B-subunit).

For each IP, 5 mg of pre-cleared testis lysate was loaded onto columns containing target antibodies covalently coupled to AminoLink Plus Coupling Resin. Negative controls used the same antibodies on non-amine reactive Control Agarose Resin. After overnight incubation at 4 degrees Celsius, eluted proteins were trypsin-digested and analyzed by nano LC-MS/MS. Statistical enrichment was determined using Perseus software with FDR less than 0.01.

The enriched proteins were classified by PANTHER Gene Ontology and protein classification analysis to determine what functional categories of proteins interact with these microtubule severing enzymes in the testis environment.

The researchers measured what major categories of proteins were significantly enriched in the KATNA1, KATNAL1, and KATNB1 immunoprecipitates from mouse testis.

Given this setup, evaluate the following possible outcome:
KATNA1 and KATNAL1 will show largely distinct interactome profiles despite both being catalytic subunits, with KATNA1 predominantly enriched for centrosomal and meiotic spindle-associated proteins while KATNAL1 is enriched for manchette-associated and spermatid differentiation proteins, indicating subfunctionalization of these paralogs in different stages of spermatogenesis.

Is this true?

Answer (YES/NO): NO